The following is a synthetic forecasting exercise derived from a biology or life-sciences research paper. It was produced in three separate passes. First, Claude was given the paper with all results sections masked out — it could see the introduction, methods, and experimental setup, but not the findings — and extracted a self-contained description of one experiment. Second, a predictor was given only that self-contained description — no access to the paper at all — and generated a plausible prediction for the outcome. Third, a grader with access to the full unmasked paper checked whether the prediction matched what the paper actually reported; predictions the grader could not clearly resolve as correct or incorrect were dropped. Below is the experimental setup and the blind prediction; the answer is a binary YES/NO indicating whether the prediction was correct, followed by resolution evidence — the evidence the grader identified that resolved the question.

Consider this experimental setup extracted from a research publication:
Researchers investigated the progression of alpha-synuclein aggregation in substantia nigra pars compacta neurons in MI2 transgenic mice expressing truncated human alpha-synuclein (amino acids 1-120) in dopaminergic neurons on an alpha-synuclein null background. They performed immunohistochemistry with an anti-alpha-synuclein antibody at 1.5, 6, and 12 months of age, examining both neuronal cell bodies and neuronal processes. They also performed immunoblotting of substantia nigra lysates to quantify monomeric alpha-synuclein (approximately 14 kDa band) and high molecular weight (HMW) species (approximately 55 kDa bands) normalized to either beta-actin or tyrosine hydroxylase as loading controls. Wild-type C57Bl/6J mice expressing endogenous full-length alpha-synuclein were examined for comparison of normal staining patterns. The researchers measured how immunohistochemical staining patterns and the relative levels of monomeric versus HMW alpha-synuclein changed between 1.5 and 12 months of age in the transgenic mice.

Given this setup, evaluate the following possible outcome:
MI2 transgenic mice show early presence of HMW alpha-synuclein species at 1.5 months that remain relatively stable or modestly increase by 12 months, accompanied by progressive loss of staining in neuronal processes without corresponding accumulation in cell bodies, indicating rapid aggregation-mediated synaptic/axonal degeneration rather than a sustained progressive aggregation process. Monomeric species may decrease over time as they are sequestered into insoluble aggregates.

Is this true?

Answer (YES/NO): NO